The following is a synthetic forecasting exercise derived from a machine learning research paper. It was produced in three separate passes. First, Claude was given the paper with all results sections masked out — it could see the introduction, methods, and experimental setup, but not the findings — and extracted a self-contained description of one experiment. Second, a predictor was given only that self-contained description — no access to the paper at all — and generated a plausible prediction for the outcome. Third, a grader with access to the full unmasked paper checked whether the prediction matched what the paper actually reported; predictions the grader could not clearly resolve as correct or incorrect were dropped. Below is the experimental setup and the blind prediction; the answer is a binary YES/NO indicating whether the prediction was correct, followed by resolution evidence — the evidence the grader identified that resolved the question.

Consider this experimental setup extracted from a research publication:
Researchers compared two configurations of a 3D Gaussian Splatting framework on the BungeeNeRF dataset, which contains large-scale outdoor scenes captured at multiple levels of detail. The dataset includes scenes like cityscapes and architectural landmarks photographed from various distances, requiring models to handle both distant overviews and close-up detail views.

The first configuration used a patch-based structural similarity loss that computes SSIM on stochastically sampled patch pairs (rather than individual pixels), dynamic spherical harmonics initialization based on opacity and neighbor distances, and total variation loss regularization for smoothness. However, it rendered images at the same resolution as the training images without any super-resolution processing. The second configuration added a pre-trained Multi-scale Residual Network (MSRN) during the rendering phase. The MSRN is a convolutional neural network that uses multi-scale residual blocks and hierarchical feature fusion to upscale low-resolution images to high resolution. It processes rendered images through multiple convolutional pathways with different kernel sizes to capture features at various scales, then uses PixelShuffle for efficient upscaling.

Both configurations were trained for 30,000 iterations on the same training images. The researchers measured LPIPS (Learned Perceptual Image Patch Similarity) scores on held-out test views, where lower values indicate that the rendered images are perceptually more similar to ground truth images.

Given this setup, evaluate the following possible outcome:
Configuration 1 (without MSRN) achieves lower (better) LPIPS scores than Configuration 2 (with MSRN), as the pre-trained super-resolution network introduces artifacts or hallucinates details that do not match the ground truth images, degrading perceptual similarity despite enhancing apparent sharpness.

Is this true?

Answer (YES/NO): NO